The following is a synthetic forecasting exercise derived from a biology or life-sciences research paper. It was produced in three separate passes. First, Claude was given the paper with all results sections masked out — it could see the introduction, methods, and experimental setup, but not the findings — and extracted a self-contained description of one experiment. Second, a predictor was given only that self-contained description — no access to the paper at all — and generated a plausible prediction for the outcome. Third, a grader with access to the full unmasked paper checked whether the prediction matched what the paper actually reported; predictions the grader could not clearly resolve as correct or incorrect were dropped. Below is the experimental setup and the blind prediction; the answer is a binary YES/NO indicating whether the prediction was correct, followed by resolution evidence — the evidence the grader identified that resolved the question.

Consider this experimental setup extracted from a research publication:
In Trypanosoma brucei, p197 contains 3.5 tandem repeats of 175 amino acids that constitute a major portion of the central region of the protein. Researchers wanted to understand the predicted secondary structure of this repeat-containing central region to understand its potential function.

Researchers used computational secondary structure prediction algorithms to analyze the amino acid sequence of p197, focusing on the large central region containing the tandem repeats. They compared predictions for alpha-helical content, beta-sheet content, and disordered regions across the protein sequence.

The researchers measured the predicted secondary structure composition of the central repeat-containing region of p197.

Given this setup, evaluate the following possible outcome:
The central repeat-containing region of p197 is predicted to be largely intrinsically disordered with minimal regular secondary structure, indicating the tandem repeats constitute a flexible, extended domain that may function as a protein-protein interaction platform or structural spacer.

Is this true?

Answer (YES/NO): NO